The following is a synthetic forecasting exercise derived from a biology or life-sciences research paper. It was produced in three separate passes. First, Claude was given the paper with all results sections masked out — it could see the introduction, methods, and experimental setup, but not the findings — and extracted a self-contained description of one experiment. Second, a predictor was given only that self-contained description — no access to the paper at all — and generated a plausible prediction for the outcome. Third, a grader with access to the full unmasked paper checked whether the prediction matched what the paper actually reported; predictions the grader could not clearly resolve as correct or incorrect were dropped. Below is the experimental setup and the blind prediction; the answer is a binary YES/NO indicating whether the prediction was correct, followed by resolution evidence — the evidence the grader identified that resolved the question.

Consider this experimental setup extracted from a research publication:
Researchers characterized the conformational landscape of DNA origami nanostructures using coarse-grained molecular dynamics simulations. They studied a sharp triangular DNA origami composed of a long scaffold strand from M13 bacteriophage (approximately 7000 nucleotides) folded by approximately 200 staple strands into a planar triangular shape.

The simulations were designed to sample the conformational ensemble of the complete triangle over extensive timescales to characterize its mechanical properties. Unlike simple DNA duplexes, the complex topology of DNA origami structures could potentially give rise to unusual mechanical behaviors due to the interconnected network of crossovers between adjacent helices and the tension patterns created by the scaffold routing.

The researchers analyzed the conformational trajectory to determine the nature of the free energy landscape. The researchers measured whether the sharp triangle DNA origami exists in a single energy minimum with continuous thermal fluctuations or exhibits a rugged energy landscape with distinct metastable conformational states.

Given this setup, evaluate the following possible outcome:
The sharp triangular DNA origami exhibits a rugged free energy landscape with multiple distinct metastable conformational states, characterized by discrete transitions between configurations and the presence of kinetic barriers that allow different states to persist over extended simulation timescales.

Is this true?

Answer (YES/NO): YES